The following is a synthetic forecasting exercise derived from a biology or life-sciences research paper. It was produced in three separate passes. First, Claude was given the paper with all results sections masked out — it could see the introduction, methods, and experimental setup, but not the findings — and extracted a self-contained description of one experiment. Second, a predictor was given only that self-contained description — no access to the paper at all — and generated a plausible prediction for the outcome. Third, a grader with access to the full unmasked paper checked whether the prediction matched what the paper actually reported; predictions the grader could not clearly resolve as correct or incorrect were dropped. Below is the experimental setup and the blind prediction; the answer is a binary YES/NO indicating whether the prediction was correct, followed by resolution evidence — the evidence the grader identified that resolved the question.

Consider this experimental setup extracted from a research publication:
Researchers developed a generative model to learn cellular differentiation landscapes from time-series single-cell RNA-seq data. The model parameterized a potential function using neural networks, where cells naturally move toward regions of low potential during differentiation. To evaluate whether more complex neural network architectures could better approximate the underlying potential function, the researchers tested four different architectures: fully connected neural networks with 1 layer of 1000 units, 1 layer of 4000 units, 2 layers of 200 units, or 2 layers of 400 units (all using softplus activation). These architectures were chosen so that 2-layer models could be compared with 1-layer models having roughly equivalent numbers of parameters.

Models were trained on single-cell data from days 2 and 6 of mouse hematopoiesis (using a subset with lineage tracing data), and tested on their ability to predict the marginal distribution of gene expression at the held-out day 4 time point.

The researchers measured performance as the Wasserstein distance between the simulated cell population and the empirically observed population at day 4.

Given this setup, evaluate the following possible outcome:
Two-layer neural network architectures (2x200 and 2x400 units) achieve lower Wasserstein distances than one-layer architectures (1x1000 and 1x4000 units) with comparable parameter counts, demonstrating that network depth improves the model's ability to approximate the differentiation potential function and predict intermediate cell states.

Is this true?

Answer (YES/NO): YES